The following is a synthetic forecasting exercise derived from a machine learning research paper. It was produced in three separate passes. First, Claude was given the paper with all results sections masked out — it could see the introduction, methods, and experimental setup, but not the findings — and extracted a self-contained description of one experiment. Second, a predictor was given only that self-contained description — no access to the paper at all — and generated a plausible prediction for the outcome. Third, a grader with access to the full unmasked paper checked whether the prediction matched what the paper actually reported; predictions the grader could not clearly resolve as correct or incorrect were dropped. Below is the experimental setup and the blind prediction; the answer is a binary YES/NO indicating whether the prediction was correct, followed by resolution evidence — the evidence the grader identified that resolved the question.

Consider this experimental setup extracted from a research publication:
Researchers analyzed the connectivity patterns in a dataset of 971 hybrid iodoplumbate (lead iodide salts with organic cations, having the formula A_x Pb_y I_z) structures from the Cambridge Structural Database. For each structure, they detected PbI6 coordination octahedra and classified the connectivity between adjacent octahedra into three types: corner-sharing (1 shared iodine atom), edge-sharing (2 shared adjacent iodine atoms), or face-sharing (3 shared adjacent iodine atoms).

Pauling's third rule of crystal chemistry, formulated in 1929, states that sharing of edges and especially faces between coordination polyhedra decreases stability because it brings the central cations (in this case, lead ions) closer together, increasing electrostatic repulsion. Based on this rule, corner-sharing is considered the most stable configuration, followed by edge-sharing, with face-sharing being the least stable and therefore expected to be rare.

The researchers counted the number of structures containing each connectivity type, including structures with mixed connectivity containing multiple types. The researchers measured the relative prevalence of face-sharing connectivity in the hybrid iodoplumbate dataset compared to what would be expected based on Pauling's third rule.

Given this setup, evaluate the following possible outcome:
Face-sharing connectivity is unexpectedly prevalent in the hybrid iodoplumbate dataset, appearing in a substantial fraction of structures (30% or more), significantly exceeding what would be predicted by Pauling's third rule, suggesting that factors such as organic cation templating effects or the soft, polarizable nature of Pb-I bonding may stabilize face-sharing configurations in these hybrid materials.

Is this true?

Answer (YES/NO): YES